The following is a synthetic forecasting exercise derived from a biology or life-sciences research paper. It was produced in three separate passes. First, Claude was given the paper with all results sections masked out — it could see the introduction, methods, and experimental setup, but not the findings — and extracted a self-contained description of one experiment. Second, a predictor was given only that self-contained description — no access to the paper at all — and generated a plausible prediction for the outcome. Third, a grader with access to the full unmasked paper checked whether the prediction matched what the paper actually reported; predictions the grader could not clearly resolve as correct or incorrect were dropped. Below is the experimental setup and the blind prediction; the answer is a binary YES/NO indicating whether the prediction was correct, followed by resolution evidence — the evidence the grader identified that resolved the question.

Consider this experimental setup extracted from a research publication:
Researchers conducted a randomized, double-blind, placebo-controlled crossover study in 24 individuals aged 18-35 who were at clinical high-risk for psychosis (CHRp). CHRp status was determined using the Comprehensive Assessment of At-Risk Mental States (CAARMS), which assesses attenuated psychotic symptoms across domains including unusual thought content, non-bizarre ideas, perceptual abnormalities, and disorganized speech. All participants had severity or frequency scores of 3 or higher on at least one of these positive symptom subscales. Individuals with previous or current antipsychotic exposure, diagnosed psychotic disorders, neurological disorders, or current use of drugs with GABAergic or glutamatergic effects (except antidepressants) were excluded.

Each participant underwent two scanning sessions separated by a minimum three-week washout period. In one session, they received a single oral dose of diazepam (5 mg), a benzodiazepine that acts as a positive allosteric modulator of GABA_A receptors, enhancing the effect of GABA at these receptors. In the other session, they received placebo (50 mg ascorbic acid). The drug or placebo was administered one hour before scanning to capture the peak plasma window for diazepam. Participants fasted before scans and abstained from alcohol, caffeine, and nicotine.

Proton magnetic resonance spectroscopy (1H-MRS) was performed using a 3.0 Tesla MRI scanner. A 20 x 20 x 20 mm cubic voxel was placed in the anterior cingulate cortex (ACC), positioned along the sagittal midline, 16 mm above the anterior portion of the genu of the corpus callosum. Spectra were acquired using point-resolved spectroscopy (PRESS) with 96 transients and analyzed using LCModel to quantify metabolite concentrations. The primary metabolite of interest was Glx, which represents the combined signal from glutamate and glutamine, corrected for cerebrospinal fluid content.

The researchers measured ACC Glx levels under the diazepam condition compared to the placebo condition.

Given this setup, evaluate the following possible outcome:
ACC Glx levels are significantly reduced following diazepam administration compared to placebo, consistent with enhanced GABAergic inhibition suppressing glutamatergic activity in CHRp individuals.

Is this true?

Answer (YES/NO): YES